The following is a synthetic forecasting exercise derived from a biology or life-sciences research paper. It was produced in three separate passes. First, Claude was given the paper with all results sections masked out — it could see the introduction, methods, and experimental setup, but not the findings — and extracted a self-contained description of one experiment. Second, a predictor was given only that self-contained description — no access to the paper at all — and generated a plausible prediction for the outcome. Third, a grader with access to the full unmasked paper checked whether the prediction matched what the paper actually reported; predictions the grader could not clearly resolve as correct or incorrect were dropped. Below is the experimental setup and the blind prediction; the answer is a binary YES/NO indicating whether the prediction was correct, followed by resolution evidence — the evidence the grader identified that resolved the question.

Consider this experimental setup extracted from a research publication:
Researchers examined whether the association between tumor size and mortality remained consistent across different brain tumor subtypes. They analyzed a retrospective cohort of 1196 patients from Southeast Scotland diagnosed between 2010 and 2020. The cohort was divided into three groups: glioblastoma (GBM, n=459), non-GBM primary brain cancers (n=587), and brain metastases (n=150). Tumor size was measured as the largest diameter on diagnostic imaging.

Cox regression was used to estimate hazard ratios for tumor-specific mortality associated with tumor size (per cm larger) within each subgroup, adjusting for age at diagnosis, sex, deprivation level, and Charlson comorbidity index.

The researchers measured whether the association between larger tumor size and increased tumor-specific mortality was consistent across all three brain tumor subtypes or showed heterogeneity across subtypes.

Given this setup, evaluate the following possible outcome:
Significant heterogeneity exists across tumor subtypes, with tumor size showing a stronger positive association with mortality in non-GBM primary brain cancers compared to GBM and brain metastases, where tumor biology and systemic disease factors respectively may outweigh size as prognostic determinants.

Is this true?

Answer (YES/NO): NO